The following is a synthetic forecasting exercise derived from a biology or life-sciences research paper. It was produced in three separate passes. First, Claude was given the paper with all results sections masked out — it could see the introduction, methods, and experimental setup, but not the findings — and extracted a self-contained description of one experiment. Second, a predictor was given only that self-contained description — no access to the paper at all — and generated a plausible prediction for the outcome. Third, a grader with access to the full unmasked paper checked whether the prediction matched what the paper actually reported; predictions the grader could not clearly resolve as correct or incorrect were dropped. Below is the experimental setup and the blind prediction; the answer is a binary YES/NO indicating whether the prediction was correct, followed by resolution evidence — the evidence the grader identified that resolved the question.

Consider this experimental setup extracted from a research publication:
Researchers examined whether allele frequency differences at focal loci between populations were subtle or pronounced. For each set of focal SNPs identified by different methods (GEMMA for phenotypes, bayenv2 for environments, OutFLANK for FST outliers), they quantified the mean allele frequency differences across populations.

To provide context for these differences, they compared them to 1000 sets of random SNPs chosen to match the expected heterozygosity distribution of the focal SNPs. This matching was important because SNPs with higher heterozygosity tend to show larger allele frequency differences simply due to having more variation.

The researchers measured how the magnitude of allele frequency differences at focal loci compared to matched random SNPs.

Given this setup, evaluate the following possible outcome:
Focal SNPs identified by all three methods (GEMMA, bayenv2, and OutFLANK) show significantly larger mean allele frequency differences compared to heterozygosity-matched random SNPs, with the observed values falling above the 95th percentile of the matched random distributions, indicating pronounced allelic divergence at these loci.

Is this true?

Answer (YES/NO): NO